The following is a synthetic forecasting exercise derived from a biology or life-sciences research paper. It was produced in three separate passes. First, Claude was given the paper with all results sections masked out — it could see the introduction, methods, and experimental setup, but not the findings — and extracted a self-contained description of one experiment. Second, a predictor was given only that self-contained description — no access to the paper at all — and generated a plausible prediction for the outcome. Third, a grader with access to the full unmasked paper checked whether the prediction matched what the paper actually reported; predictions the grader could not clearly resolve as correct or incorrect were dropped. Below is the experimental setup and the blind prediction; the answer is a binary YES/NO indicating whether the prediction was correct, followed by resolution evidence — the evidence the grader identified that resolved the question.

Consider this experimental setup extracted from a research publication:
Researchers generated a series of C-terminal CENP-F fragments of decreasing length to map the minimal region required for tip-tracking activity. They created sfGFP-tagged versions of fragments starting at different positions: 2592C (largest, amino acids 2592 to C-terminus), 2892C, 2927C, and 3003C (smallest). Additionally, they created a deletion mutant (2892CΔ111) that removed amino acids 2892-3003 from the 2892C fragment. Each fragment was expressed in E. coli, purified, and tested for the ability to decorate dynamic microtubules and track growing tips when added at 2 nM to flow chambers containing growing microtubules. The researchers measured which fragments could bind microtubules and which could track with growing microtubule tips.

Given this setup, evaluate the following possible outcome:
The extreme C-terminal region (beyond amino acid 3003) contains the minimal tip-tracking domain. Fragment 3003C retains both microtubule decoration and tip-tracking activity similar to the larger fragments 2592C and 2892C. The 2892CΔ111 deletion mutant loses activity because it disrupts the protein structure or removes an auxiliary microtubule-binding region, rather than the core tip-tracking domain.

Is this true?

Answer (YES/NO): NO